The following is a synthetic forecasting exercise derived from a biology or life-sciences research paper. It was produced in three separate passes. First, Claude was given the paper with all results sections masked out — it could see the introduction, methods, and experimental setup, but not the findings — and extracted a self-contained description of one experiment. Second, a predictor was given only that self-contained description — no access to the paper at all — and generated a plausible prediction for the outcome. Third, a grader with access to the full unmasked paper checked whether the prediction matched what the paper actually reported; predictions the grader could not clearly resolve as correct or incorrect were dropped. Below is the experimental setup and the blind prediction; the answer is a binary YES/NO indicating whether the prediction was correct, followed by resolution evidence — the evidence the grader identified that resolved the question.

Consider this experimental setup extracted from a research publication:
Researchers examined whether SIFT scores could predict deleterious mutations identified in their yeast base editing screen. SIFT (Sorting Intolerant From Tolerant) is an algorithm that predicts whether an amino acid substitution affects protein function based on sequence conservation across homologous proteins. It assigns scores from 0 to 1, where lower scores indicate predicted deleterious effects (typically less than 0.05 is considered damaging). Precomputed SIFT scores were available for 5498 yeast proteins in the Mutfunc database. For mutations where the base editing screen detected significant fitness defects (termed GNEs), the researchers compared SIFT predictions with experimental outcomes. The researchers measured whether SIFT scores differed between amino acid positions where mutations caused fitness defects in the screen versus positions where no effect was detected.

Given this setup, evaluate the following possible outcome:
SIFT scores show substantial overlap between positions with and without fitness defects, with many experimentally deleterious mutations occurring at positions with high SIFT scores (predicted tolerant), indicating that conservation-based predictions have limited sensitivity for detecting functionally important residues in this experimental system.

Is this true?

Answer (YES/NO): NO